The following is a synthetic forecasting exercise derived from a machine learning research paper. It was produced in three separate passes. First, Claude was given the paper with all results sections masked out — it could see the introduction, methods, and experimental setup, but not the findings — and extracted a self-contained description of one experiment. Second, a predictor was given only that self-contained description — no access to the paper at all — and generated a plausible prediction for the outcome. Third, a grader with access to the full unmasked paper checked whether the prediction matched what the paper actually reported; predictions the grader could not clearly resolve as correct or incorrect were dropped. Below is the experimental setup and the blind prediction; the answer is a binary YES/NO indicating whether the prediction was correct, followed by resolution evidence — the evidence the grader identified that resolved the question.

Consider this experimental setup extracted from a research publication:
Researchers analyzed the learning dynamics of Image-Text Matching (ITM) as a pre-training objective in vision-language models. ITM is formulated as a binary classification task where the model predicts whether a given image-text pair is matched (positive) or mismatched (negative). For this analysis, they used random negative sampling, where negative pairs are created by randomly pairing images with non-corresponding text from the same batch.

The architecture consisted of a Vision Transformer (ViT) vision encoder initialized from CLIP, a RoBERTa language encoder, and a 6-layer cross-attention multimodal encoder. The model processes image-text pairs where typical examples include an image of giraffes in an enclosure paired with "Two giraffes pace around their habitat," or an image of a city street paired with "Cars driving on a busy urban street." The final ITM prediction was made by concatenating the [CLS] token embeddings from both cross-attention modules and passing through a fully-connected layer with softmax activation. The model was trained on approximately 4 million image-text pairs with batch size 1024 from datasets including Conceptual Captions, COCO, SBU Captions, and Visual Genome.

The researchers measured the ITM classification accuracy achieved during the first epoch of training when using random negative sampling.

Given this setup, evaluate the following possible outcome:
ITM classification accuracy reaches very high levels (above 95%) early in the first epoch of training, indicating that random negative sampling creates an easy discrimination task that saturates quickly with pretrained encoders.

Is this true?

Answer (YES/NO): YES